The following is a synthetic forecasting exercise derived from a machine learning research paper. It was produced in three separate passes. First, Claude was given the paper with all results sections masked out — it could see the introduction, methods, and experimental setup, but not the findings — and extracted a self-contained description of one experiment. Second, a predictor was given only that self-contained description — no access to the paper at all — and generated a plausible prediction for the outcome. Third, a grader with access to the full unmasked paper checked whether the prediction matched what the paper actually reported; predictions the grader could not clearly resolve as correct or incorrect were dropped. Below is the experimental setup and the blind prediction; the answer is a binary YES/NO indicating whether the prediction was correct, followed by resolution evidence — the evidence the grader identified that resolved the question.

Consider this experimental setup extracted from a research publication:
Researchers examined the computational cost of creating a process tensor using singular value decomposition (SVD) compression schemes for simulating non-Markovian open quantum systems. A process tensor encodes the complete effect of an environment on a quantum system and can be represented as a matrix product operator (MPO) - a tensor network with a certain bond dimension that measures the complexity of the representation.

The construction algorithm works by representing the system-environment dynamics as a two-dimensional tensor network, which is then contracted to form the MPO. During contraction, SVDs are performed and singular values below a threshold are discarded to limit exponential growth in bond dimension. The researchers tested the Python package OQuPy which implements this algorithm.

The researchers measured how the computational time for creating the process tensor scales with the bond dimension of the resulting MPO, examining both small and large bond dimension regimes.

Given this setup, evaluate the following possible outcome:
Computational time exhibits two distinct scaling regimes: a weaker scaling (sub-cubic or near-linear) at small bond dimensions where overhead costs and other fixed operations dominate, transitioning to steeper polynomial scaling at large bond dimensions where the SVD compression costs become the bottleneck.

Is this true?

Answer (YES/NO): YES